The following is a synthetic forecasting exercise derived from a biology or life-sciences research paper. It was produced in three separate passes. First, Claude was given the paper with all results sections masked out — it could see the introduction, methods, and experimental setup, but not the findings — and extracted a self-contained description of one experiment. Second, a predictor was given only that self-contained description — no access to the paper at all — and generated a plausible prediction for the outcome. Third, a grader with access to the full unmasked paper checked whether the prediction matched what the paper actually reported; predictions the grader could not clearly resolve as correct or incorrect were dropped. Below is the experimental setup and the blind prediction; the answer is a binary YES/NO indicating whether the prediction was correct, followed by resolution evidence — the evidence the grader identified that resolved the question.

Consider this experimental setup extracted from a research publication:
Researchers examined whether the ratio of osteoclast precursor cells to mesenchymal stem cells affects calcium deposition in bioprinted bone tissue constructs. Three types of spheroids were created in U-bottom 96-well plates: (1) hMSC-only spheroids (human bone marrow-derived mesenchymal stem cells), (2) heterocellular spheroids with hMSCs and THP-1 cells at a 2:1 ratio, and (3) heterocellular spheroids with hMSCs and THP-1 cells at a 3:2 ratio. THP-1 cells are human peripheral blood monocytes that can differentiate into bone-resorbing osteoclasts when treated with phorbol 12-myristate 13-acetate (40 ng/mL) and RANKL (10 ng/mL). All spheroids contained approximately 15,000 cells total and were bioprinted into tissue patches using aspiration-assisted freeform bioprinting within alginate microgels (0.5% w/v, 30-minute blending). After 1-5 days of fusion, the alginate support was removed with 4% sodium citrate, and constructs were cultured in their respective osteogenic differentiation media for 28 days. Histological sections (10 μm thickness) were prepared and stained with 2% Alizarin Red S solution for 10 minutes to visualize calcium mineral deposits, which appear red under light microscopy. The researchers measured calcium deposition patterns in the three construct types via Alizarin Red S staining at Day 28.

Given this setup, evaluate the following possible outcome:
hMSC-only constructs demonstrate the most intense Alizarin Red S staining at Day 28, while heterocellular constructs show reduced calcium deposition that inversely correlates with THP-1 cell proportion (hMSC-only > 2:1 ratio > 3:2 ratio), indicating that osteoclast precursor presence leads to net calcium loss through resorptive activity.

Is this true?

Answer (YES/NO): NO